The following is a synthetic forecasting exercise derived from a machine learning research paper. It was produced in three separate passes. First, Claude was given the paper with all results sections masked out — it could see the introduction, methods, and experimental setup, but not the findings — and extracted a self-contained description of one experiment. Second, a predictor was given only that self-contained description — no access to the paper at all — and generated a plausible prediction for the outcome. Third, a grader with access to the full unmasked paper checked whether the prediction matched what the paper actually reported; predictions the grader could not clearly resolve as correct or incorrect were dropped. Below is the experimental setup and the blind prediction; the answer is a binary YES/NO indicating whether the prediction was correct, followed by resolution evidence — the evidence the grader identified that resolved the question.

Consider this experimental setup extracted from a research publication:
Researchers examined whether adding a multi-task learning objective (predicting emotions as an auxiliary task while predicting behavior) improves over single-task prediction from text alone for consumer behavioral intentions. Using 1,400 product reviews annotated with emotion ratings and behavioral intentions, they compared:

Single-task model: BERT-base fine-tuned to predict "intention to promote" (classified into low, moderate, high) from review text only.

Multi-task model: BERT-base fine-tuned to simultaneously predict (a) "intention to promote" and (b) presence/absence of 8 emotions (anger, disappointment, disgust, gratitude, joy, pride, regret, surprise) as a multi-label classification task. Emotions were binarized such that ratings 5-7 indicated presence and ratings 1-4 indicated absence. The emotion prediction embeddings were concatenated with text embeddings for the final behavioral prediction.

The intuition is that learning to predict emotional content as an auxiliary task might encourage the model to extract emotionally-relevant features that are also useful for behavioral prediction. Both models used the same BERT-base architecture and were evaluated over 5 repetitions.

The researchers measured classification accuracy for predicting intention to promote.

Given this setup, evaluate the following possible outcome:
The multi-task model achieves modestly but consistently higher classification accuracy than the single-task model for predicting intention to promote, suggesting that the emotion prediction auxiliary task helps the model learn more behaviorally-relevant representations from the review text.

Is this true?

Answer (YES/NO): YES